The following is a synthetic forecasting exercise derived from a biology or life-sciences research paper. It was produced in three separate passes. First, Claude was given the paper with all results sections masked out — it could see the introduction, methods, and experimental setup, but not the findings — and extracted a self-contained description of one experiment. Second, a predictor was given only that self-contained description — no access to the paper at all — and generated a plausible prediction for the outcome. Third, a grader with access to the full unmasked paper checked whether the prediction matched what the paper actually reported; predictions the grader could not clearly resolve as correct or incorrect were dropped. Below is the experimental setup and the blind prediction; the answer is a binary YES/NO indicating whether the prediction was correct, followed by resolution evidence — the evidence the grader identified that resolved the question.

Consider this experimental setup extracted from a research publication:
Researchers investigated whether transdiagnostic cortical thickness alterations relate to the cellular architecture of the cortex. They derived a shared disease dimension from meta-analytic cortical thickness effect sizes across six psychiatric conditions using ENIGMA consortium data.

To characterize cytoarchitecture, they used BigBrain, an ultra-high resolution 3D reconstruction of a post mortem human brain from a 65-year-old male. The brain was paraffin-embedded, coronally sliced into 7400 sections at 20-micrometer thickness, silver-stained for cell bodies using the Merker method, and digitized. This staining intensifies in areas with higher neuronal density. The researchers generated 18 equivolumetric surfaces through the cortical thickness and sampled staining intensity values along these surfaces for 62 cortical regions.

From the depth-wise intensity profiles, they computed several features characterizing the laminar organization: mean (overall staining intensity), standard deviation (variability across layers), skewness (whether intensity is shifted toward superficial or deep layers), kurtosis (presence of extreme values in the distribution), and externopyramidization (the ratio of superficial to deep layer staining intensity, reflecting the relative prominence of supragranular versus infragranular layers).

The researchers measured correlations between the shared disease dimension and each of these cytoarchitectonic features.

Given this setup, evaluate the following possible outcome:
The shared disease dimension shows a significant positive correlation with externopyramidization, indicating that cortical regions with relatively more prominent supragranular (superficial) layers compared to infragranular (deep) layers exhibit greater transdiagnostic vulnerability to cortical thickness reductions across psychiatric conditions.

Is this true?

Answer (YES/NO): NO